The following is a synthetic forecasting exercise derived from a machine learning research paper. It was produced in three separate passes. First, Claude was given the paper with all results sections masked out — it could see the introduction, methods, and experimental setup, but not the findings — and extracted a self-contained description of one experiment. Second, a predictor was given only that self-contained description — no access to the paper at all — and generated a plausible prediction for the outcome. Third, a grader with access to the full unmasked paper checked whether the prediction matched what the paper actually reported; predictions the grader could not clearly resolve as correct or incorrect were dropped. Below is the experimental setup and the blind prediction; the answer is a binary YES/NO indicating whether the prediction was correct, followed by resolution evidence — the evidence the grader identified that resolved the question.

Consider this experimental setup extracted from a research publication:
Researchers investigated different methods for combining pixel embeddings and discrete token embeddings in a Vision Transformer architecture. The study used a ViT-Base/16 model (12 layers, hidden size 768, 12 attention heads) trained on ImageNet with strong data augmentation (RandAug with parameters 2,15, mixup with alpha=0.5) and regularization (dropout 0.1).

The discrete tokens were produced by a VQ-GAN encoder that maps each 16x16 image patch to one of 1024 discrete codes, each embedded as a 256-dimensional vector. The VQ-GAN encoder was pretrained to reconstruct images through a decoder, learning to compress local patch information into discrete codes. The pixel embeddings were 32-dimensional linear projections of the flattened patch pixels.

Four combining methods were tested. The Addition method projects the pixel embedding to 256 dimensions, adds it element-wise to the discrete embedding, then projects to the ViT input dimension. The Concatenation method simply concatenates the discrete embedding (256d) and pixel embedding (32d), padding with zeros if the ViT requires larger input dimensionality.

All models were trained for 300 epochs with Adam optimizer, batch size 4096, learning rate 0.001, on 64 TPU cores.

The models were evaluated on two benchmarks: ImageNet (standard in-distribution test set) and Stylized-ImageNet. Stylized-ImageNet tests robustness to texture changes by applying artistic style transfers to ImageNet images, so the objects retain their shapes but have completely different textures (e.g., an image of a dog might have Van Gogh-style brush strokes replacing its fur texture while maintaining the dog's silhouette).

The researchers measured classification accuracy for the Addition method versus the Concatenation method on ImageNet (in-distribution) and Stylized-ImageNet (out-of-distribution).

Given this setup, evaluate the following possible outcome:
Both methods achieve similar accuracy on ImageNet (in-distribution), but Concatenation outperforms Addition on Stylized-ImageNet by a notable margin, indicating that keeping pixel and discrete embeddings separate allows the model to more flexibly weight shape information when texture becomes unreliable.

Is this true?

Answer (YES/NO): YES